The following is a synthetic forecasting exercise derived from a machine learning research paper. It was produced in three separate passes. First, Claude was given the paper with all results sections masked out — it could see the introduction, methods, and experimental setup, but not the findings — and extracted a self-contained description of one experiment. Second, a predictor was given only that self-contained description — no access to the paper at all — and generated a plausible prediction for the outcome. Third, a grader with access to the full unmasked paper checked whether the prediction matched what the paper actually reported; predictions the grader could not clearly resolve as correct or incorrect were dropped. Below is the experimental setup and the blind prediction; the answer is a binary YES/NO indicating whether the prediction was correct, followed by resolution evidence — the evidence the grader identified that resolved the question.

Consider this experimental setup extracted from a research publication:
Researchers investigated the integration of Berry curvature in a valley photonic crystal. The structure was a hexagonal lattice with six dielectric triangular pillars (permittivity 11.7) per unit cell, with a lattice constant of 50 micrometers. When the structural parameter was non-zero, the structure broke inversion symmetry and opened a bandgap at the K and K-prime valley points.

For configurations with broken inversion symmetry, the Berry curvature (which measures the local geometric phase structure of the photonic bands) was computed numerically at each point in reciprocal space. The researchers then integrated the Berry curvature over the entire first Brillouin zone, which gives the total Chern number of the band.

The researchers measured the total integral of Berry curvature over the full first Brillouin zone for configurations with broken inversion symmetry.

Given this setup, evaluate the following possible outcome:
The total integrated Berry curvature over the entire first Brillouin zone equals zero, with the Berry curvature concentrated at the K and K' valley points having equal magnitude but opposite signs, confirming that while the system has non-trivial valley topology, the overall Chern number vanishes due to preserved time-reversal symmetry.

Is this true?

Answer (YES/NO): YES